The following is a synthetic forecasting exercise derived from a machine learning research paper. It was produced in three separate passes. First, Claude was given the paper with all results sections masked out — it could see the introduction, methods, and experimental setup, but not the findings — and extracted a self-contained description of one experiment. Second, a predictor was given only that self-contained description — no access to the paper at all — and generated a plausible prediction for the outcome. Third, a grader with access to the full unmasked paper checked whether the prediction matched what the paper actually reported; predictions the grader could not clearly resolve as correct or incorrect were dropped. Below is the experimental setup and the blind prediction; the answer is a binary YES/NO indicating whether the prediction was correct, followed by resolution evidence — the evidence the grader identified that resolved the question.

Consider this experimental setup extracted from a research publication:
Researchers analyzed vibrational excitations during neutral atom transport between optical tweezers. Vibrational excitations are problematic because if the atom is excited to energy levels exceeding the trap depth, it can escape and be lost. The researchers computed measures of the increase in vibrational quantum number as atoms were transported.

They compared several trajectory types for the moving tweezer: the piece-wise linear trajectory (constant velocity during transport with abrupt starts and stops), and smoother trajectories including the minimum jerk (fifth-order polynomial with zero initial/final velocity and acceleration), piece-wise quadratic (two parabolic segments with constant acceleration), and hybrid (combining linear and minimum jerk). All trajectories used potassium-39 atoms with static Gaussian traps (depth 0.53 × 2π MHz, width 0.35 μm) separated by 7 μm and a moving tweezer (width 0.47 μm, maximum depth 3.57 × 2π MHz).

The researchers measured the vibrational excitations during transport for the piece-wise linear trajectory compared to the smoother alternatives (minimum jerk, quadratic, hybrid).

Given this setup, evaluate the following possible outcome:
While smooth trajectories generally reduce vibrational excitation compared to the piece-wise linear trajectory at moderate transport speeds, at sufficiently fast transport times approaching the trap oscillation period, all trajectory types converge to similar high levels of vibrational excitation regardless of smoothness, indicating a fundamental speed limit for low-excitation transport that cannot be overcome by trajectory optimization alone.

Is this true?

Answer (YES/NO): NO